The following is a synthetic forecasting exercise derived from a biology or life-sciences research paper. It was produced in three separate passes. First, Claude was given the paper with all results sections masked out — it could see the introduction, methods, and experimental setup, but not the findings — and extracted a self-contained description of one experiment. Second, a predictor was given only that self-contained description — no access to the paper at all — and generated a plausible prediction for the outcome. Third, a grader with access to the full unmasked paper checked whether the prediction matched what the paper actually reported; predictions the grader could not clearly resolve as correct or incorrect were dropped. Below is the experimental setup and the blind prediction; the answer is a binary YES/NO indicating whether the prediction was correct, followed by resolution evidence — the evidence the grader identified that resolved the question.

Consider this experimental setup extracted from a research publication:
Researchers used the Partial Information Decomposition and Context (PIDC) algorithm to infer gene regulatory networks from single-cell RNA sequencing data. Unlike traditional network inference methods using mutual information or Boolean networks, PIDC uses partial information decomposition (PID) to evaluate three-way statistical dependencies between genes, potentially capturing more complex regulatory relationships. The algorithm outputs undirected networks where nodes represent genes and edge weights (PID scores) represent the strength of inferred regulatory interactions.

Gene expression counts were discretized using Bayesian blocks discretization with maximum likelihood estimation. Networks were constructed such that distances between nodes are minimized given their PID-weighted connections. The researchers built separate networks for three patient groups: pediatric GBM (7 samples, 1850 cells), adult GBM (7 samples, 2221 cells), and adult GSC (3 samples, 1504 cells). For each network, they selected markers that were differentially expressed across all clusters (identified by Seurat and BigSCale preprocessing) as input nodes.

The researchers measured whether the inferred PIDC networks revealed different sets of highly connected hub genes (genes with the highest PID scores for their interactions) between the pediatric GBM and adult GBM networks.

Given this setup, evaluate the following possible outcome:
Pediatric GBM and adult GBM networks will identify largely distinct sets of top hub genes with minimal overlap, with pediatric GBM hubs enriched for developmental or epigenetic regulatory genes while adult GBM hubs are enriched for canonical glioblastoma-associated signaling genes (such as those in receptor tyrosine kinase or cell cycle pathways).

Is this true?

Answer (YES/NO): NO